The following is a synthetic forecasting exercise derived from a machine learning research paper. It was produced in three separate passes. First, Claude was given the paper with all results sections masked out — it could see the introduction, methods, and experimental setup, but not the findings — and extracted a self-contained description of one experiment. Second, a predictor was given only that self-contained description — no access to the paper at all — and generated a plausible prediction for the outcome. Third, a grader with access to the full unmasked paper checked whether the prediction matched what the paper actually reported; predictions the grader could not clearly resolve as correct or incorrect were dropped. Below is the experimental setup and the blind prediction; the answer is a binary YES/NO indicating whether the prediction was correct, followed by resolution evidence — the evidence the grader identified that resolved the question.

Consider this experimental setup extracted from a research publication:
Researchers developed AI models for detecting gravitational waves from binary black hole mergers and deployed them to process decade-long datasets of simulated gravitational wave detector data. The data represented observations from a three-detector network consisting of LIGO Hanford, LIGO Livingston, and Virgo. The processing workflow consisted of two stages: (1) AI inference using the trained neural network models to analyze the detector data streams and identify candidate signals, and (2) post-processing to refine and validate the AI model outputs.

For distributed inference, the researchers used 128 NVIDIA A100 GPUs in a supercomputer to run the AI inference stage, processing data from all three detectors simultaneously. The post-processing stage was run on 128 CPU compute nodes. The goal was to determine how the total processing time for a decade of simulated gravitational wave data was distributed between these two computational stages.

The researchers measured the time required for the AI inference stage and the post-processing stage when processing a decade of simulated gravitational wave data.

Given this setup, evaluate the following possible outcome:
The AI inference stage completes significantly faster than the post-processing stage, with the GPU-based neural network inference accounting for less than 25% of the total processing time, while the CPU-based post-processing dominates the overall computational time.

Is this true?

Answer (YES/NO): NO